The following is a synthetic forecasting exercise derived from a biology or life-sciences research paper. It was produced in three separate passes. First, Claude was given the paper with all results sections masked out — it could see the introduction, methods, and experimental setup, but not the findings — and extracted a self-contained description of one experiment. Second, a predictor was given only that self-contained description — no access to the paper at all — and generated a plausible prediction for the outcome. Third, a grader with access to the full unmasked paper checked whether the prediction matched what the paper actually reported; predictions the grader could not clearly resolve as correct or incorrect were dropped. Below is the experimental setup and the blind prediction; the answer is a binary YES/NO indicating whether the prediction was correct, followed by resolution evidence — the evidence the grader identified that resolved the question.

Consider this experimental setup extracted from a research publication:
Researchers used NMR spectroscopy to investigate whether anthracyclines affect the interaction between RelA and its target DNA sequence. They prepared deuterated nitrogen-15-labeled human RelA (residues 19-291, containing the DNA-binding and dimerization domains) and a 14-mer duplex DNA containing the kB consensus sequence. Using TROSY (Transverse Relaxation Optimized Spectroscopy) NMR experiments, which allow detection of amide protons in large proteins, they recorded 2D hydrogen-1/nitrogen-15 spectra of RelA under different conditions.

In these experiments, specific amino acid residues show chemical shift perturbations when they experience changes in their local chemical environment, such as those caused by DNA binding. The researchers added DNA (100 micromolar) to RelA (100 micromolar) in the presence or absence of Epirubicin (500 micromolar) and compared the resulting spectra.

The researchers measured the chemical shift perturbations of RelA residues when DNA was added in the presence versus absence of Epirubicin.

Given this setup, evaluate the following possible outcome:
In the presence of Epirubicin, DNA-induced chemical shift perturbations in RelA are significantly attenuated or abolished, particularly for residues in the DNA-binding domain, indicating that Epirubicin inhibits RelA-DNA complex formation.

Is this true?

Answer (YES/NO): NO